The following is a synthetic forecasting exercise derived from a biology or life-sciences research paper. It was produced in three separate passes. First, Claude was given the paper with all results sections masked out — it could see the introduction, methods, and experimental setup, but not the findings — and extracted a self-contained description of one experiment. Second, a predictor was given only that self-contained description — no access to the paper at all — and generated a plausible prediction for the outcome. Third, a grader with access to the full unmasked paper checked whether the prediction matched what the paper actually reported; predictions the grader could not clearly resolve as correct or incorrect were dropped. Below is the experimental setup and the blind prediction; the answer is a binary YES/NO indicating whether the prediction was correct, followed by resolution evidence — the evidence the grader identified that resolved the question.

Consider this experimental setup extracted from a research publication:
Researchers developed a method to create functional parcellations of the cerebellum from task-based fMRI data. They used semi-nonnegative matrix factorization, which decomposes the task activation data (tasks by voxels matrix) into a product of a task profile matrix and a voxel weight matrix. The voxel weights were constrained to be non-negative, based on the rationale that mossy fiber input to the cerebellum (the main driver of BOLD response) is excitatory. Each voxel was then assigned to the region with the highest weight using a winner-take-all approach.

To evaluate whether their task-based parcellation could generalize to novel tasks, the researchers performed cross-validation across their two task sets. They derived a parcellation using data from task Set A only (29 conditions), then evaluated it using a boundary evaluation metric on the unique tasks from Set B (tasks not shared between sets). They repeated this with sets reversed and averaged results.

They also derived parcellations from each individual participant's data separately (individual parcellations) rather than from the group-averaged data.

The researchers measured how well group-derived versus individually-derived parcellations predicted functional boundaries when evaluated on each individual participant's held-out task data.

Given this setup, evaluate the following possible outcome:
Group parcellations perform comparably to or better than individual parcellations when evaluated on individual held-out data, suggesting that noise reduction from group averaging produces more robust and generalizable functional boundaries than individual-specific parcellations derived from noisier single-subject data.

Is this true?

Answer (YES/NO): NO